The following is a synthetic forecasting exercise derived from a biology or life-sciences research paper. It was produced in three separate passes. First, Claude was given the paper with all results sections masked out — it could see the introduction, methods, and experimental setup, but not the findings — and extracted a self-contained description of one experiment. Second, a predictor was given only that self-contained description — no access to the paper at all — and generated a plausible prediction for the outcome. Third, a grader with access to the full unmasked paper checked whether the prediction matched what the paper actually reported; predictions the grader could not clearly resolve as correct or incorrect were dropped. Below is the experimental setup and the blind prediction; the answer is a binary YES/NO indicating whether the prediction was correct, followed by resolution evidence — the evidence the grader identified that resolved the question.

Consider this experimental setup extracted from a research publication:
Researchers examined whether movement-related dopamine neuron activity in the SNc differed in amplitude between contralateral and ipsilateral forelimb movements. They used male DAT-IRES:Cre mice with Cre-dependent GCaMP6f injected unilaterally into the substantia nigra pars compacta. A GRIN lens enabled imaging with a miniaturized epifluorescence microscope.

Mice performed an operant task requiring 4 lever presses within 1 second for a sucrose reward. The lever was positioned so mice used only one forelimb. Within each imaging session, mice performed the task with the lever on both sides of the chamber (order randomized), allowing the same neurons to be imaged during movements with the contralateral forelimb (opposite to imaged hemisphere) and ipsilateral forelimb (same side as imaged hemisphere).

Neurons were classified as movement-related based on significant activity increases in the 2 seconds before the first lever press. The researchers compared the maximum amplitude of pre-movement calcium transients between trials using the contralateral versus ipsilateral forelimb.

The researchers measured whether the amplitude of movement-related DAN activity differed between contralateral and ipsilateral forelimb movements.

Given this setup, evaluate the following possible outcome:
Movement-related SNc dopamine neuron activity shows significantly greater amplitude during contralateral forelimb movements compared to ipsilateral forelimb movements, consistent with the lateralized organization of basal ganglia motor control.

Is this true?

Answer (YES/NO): YES